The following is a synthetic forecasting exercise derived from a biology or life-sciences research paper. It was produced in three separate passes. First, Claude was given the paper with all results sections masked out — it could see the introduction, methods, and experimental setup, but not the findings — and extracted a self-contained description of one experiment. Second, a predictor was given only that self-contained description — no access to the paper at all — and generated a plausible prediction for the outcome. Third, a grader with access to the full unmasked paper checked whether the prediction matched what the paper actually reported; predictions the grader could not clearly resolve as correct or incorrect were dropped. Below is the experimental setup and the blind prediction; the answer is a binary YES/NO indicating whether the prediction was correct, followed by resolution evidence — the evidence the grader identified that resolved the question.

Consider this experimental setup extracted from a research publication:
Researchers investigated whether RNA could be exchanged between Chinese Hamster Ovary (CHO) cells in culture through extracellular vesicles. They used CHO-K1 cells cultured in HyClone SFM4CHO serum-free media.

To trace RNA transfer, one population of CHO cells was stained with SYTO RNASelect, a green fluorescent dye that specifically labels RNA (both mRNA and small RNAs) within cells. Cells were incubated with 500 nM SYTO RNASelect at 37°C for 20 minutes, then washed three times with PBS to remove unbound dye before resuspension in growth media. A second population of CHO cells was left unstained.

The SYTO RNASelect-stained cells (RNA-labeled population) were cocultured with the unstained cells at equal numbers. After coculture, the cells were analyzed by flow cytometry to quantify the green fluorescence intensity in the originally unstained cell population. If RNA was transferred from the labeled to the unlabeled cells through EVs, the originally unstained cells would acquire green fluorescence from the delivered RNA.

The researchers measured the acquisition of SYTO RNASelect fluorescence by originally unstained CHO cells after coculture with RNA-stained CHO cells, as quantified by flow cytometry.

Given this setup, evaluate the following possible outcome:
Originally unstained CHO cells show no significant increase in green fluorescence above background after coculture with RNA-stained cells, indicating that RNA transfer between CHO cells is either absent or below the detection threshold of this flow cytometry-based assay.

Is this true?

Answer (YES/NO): NO